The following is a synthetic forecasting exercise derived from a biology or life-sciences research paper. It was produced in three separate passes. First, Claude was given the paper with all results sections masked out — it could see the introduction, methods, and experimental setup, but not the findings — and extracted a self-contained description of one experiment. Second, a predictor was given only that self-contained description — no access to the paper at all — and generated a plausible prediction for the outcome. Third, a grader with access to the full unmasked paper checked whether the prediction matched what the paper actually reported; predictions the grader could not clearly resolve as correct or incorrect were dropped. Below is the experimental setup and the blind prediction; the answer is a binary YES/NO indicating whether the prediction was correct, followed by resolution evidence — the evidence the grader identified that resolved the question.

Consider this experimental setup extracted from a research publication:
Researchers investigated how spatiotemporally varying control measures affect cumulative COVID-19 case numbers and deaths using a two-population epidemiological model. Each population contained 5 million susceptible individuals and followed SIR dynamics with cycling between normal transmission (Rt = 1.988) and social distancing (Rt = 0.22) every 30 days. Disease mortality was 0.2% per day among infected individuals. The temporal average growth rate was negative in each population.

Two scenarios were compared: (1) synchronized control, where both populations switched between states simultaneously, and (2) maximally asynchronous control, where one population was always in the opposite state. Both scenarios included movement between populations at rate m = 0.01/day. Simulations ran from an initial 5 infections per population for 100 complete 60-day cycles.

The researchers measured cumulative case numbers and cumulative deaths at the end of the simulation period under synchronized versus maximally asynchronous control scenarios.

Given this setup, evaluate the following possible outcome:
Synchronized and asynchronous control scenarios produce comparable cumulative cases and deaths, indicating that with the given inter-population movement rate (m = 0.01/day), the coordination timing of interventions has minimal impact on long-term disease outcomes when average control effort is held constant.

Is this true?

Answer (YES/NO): NO